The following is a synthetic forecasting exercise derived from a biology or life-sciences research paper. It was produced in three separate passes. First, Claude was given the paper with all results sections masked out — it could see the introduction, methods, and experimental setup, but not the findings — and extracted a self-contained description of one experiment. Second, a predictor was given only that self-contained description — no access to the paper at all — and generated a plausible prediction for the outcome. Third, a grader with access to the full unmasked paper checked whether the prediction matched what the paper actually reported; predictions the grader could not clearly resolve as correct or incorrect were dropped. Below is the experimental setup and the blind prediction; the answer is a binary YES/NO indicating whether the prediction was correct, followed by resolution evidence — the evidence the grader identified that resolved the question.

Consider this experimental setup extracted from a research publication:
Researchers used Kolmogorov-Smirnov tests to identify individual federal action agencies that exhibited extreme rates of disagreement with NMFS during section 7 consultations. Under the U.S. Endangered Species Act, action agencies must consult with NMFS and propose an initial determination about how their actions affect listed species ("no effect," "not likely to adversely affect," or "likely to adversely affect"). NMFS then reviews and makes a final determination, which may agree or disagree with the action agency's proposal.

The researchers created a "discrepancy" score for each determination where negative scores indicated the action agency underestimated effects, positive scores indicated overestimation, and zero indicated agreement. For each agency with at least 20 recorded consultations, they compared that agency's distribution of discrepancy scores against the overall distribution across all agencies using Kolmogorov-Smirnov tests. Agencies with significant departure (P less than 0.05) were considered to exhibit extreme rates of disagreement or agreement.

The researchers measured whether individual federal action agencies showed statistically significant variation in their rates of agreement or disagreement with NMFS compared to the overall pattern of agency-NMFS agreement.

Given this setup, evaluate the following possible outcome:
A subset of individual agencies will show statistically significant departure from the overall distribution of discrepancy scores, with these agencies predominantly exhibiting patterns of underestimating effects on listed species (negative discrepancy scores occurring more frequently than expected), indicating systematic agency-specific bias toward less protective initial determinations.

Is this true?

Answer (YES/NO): NO